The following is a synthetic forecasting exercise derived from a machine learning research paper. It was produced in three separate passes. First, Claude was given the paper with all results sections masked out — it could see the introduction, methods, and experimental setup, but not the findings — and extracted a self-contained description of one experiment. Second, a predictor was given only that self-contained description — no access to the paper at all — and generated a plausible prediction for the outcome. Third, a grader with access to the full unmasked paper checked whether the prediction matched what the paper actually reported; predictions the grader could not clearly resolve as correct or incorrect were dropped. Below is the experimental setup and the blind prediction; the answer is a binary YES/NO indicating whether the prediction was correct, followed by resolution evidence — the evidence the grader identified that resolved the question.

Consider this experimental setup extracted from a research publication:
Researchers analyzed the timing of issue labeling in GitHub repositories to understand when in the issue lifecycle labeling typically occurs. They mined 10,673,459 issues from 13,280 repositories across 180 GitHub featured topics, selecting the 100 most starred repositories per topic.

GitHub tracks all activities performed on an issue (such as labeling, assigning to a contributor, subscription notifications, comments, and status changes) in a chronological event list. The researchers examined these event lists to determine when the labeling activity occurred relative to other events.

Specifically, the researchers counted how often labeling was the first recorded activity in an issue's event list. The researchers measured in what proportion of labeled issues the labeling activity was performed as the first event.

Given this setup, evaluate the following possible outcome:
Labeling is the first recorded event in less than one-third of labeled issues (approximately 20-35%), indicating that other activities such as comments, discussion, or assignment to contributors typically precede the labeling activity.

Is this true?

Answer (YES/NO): NO